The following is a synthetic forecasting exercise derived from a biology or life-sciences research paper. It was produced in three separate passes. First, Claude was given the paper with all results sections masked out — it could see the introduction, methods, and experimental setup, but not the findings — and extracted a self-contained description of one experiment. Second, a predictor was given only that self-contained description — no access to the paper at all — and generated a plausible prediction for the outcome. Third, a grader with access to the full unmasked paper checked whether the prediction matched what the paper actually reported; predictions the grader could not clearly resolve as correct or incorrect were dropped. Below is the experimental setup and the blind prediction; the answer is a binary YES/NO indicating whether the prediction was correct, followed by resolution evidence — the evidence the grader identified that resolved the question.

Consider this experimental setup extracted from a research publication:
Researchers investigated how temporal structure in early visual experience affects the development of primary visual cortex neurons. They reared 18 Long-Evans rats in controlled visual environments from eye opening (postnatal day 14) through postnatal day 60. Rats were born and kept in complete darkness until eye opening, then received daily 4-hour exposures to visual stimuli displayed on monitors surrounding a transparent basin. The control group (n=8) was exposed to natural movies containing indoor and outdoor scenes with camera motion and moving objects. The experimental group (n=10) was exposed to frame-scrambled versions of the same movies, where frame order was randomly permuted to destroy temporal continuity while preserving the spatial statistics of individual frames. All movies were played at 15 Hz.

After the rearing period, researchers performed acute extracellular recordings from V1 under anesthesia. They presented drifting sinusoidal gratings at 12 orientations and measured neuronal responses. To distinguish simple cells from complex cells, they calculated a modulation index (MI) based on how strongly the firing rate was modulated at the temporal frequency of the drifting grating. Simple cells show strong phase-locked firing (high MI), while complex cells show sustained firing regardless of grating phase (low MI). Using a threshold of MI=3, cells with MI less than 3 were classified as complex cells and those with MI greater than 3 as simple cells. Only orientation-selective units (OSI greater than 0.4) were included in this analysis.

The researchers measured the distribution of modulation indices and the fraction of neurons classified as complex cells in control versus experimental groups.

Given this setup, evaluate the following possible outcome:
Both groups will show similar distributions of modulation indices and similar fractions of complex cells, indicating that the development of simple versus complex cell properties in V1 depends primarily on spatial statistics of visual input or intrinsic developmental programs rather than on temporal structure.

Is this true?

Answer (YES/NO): NO